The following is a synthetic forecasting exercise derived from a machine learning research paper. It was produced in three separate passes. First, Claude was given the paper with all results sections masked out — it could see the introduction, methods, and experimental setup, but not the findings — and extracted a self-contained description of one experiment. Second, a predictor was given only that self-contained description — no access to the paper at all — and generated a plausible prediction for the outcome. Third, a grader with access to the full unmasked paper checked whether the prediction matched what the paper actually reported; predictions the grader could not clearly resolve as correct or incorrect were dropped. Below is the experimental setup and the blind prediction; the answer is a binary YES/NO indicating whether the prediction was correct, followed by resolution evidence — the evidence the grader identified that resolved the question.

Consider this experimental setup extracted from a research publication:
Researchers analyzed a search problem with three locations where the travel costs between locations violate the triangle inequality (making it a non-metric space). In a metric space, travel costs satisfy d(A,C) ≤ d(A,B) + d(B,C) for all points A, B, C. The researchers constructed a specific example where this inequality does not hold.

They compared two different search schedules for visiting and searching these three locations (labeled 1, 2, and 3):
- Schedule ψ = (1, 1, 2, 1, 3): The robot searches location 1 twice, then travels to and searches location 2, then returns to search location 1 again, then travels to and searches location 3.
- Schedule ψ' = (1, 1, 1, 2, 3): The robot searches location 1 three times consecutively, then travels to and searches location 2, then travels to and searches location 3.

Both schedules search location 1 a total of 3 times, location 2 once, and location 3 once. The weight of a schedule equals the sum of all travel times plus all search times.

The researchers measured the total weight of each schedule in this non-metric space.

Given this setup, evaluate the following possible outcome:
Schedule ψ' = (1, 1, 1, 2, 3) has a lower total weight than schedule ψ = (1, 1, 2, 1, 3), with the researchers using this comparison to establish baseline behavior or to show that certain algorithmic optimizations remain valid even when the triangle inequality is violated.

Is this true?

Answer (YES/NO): NO